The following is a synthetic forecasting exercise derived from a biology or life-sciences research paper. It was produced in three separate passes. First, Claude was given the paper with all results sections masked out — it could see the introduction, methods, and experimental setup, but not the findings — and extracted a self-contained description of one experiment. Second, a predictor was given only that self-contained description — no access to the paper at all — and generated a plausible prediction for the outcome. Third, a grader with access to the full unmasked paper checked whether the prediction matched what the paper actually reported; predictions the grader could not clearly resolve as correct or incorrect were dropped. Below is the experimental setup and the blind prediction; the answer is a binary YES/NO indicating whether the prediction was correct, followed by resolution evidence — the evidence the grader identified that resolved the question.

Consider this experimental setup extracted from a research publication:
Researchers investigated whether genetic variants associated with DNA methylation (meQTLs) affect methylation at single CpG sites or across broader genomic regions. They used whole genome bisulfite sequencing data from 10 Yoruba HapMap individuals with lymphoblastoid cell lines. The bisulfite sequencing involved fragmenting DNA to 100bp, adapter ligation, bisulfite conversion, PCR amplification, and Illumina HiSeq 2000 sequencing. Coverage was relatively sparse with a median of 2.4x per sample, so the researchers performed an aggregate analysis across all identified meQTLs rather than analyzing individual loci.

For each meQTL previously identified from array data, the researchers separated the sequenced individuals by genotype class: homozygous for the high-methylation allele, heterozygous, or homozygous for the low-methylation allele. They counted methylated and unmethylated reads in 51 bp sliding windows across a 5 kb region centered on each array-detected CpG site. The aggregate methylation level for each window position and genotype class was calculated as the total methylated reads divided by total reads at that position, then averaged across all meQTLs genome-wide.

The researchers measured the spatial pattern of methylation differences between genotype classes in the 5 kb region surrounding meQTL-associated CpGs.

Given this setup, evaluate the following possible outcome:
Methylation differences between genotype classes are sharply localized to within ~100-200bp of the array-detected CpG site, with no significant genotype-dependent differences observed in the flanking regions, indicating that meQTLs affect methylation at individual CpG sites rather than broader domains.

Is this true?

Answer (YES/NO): NO